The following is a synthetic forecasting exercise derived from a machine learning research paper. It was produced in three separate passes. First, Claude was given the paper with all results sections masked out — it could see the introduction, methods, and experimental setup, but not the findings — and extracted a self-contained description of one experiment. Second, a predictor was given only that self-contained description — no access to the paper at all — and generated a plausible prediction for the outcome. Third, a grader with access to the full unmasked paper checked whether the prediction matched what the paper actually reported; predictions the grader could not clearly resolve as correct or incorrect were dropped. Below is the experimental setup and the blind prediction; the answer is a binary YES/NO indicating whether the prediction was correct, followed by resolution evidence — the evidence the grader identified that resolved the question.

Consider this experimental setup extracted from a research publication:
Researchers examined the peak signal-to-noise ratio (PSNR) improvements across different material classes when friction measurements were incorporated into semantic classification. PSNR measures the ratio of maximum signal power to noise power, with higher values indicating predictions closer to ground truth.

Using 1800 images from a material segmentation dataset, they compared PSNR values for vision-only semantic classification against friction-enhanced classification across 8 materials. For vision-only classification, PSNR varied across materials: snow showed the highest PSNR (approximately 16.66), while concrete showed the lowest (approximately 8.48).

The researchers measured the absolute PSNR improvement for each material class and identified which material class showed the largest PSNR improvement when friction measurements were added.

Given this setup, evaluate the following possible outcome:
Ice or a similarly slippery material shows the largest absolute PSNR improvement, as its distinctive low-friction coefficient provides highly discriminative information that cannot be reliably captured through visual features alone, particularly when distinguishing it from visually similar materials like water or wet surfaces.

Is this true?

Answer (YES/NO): NO